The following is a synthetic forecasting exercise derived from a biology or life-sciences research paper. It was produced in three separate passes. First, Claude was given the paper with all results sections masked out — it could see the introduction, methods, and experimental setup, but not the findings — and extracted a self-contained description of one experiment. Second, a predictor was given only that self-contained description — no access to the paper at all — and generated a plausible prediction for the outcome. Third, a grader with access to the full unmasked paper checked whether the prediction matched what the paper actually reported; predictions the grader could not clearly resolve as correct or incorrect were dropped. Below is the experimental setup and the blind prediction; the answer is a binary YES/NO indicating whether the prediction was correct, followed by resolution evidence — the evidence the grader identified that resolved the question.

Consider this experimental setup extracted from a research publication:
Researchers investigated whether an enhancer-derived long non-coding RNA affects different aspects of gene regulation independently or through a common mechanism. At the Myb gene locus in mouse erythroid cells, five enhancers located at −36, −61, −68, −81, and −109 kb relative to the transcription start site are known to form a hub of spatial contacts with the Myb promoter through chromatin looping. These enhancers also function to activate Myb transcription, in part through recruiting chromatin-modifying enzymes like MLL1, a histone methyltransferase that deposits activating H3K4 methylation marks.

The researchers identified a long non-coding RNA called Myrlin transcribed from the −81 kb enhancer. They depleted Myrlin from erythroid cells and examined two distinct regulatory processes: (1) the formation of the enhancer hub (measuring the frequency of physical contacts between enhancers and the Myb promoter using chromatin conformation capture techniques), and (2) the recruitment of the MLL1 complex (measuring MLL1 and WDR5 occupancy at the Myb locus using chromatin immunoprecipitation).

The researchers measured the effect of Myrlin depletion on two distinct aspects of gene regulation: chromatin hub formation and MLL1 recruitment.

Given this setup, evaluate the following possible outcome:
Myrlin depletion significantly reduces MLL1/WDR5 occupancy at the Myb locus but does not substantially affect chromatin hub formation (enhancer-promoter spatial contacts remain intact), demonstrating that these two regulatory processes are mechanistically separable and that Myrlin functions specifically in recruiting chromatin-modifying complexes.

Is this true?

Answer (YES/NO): YES